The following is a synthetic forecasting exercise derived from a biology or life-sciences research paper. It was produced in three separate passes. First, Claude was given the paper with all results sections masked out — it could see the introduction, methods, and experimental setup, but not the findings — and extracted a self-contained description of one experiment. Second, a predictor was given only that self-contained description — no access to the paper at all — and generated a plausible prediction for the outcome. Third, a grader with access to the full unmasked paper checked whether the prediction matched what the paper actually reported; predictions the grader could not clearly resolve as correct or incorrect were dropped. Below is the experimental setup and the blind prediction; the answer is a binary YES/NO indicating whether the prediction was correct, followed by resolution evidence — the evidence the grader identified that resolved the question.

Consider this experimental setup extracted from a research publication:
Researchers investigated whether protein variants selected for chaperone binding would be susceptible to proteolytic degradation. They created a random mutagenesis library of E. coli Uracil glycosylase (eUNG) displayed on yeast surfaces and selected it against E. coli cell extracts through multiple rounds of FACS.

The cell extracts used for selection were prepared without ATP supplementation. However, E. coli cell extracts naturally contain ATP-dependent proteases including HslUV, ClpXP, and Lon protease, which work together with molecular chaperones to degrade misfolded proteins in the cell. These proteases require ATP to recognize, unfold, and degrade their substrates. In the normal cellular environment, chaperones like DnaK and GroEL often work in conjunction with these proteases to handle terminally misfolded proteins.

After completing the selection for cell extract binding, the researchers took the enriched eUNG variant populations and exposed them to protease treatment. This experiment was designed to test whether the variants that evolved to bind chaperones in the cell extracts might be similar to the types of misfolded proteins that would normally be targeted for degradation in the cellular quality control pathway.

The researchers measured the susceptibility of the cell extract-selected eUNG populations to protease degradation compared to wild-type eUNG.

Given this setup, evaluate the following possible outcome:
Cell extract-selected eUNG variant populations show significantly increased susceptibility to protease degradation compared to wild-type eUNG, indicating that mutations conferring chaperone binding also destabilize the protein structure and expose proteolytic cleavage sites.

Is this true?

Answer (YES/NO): NO